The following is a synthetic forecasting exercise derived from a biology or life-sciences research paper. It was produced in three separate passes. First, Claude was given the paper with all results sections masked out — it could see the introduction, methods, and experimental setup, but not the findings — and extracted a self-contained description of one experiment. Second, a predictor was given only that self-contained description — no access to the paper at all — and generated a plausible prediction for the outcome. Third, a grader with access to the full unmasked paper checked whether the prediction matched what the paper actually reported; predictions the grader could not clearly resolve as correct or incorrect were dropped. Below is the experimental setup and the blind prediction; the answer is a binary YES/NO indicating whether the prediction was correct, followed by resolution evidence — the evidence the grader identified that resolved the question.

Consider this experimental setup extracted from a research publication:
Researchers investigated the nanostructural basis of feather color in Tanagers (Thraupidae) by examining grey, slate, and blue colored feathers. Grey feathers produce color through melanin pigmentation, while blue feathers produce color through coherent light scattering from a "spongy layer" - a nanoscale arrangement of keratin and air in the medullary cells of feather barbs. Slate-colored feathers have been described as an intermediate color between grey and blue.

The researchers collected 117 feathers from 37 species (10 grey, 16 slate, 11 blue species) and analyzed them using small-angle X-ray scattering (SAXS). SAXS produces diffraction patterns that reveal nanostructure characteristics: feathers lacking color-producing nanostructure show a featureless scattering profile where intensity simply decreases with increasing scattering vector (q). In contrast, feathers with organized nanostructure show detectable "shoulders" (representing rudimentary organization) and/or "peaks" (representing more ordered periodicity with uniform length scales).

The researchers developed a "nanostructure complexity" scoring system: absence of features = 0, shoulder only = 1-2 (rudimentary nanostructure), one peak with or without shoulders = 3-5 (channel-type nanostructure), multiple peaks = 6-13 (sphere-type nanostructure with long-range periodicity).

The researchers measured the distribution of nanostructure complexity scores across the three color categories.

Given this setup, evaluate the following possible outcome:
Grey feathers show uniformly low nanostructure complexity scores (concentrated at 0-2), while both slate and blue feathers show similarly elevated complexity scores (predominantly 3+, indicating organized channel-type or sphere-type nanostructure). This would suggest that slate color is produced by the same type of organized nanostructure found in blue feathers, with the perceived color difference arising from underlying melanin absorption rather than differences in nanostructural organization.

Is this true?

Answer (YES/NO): NO